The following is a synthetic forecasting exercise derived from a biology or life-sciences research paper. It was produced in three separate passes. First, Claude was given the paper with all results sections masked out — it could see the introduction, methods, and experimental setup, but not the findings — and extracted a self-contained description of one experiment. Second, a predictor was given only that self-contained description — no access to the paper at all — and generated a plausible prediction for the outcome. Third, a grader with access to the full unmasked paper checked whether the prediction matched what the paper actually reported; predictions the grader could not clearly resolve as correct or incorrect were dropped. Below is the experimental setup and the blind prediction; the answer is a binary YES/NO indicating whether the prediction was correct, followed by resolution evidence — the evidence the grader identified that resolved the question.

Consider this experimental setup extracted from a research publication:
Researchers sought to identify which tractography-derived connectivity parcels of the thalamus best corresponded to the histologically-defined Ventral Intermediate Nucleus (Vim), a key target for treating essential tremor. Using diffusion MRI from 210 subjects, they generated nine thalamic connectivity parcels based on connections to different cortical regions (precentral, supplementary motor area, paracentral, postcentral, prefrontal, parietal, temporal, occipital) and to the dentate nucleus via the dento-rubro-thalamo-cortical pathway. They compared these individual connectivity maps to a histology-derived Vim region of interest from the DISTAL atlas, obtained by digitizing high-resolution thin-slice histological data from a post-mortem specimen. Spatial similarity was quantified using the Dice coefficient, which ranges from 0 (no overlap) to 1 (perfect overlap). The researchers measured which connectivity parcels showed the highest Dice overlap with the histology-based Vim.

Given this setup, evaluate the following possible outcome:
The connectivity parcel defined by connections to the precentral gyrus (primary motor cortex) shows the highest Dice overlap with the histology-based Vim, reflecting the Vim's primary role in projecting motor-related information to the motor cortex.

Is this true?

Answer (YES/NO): NO